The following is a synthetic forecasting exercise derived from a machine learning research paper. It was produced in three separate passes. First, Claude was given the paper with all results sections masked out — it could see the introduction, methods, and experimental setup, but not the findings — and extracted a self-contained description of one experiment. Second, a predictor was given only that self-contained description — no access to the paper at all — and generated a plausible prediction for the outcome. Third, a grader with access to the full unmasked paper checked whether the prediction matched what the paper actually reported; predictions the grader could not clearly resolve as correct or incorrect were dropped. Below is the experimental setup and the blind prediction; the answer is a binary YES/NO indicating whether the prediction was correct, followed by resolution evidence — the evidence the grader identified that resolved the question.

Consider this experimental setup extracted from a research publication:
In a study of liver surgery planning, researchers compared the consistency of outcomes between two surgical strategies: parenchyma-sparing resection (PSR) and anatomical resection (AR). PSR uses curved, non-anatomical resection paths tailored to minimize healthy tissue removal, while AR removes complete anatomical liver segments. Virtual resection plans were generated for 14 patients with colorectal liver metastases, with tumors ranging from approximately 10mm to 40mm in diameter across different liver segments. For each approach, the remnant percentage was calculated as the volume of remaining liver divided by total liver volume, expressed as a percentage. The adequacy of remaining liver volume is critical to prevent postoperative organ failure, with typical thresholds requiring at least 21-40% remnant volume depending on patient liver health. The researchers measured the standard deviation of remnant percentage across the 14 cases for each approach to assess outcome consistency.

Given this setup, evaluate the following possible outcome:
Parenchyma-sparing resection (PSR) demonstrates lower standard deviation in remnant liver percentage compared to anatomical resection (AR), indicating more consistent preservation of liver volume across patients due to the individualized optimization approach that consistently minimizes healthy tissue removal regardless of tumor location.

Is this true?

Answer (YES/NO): YES